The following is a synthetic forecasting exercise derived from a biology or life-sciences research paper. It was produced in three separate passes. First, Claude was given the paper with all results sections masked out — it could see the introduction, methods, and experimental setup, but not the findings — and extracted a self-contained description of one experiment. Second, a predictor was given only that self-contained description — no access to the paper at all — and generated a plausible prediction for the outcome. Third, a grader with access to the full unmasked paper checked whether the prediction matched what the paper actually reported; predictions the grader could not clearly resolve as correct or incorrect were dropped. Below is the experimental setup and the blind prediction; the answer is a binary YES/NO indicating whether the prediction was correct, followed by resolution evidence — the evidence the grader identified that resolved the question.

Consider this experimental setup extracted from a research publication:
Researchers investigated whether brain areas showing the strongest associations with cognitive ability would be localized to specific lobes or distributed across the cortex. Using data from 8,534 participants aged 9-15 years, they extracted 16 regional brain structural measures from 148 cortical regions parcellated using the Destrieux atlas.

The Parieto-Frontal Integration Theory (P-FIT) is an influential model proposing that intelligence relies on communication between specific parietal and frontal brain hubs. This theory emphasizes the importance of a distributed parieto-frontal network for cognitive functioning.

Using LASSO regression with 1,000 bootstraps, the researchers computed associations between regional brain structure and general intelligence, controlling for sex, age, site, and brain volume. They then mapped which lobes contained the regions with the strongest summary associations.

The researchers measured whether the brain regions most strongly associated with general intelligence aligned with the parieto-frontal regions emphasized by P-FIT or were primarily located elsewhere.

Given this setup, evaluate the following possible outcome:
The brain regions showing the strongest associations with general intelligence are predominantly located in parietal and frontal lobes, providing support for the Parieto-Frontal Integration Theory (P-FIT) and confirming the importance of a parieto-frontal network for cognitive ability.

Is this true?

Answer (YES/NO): NO